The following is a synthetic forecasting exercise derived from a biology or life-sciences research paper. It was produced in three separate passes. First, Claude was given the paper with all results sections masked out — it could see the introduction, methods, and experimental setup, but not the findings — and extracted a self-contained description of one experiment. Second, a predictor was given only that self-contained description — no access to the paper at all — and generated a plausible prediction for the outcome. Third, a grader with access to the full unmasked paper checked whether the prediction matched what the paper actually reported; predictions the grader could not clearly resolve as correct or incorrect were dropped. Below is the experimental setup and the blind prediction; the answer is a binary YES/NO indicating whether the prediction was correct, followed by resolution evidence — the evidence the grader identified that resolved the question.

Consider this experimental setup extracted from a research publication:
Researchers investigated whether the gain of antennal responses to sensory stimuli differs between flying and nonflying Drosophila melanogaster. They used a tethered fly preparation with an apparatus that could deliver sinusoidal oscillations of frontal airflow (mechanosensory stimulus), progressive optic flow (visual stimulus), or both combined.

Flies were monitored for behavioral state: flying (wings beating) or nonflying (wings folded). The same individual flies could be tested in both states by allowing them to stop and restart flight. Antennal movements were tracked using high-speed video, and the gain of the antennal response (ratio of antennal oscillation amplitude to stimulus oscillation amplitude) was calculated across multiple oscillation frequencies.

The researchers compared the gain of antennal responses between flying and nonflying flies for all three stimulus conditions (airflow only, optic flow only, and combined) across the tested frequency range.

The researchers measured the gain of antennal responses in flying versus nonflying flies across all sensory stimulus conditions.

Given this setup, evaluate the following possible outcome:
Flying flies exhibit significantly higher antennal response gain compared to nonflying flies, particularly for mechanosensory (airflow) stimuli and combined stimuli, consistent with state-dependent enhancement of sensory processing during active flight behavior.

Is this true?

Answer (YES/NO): NO